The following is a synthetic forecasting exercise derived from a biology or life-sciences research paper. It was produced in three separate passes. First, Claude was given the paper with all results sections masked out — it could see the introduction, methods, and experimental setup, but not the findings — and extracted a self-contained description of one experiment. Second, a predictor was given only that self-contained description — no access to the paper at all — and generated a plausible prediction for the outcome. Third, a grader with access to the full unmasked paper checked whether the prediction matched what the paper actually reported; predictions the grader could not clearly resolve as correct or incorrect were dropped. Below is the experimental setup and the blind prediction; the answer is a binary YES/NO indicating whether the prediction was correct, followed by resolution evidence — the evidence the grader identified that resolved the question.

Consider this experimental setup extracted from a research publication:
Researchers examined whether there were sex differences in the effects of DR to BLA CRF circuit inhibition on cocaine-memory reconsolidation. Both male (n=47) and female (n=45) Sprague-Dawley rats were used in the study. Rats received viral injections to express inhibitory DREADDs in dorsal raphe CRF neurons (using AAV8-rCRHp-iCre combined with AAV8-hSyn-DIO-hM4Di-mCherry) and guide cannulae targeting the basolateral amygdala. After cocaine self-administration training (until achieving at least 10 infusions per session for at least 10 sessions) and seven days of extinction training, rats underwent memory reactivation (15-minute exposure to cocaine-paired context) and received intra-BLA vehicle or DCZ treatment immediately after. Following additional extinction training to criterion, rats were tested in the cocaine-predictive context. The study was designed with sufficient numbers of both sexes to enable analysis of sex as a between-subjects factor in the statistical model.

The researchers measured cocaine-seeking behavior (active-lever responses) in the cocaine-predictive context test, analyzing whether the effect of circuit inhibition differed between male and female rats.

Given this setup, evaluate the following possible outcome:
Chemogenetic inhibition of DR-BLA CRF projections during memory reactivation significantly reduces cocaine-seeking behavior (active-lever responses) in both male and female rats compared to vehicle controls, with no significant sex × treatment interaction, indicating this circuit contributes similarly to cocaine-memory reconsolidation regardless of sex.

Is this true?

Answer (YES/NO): YES